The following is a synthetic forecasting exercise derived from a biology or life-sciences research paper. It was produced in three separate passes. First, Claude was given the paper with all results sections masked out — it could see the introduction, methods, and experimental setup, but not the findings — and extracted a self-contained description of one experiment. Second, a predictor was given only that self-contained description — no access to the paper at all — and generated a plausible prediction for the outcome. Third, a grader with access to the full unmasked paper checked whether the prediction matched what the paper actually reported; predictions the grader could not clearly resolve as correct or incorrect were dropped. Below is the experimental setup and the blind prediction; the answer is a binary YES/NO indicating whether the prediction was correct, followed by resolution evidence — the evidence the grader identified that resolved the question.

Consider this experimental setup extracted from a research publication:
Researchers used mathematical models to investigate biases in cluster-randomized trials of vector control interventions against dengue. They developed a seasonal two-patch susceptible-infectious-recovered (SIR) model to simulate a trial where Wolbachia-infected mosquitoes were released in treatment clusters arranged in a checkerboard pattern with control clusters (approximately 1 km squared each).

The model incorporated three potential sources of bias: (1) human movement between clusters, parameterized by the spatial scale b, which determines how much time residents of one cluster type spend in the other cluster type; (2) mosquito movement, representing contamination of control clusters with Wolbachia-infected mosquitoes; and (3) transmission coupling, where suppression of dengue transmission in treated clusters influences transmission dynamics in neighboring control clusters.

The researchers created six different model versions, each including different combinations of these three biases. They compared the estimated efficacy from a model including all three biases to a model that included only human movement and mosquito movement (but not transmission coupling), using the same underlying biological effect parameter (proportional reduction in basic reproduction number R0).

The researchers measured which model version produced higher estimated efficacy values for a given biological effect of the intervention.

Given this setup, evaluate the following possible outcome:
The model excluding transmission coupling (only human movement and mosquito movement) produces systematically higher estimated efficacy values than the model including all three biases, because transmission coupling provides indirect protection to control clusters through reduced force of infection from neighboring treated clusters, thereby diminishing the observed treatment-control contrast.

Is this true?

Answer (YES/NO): YES